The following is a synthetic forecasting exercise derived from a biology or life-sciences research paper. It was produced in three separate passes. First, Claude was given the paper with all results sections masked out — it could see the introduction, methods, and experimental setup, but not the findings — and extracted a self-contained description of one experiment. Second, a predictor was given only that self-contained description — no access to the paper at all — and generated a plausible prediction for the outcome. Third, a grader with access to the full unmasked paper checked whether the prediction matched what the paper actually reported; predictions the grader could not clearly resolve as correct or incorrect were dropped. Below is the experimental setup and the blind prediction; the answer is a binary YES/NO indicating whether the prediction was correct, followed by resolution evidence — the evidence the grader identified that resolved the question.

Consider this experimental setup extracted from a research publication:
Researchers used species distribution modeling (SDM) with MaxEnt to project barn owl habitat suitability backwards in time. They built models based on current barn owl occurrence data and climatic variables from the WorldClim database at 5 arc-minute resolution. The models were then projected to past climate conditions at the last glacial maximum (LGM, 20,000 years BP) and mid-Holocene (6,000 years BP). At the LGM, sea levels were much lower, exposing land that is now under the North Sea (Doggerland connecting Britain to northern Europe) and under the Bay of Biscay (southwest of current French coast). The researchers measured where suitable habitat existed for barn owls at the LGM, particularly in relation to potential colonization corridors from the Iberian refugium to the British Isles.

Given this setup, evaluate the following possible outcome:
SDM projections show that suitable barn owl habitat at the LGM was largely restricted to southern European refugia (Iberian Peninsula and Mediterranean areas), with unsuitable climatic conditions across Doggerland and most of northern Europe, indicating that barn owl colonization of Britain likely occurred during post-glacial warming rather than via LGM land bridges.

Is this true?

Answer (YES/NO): NO